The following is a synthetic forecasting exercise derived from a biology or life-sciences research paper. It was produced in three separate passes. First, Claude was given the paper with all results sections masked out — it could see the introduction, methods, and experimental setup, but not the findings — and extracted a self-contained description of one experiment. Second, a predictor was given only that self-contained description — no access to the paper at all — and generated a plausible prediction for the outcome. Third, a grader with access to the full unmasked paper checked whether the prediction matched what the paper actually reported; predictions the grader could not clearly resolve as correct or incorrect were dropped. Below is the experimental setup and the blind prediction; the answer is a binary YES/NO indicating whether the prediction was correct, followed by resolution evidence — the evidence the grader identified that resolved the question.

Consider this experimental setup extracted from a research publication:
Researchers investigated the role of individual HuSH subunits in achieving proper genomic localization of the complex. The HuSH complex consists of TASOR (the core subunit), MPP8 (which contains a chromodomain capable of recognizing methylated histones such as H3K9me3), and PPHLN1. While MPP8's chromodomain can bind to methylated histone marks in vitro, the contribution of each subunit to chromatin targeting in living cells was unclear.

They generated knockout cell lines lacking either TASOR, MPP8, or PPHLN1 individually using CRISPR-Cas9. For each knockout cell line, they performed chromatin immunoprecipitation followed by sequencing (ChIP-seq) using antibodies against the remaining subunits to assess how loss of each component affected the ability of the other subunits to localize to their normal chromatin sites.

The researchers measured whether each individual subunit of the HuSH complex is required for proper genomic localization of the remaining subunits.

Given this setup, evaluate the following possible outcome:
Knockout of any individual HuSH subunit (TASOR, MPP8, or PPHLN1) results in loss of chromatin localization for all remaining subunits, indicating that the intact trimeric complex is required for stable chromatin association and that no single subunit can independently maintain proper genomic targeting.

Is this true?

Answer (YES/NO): NO